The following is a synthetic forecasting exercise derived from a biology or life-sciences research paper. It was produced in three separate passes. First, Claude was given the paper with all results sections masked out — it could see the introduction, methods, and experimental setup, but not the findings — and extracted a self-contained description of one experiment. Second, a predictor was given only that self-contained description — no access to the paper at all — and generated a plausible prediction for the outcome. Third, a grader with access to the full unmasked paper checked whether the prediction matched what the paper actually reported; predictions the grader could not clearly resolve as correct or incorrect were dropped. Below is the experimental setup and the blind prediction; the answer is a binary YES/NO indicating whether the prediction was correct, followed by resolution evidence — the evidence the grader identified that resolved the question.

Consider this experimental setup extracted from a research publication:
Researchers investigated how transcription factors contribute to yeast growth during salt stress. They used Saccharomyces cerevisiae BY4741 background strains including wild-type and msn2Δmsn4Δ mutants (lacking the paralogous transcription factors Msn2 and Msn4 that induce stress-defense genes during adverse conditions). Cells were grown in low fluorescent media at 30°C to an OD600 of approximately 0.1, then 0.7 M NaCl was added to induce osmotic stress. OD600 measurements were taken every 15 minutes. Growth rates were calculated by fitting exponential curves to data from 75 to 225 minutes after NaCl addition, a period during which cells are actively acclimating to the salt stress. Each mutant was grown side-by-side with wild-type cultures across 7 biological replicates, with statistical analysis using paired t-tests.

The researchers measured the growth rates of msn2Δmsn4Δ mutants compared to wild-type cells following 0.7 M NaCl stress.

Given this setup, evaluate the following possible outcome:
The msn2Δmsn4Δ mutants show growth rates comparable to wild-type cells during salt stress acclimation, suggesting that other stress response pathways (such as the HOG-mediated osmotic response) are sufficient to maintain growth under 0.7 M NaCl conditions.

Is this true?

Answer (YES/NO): NO